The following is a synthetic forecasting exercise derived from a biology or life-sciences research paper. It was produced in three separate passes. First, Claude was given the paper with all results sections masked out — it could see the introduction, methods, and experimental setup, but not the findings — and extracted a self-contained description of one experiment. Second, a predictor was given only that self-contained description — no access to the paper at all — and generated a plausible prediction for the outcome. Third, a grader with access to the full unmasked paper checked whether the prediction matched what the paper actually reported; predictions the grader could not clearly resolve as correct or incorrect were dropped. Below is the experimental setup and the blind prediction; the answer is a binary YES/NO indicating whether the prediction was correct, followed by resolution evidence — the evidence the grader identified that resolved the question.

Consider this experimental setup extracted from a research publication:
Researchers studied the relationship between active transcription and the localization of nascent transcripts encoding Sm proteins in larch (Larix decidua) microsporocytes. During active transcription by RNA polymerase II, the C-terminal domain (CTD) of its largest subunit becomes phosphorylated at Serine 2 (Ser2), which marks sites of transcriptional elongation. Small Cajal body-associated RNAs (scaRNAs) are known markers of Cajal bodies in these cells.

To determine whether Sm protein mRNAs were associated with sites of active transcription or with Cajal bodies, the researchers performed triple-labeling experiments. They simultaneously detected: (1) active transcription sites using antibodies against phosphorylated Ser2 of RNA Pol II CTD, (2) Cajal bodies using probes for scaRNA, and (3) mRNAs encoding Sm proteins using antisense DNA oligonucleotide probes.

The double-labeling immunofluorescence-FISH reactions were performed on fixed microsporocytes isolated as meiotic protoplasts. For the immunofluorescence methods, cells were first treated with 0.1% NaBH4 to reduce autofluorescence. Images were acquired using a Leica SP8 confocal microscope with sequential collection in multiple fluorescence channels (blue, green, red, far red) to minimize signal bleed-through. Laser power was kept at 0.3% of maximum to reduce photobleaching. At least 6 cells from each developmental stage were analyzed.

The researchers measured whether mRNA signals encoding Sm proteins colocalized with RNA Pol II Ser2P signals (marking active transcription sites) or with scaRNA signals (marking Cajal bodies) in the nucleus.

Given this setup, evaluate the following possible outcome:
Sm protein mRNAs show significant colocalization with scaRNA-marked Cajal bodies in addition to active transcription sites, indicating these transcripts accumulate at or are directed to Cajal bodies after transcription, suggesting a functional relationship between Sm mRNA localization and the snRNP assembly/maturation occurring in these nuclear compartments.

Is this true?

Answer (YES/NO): YES